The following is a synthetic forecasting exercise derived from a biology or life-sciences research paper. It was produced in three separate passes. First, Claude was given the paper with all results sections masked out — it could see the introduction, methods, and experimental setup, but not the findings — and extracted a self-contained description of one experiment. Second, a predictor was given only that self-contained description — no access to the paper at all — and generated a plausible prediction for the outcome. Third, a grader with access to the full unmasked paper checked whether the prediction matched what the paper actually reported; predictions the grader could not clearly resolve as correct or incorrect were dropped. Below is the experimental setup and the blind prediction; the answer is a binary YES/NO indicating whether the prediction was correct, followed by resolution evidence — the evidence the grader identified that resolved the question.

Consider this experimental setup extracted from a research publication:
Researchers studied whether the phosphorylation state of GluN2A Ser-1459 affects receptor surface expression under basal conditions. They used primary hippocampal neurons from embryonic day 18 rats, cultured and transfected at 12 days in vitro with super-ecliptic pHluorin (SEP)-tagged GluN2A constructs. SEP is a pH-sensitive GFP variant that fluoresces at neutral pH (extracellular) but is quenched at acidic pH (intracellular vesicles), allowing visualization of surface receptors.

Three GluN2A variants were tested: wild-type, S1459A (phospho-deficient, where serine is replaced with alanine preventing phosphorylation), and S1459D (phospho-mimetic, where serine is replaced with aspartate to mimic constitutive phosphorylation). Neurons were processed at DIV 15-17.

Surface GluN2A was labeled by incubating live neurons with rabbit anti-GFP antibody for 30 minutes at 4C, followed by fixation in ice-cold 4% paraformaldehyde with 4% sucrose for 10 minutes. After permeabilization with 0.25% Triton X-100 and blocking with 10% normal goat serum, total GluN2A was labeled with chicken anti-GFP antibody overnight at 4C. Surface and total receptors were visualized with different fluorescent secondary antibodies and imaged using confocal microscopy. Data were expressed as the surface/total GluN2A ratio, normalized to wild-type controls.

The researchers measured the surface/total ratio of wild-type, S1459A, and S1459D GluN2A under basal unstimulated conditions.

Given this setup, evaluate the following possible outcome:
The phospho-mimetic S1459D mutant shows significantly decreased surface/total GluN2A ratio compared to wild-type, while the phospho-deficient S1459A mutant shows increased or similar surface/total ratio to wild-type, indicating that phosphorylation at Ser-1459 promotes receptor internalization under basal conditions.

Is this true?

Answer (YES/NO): NO